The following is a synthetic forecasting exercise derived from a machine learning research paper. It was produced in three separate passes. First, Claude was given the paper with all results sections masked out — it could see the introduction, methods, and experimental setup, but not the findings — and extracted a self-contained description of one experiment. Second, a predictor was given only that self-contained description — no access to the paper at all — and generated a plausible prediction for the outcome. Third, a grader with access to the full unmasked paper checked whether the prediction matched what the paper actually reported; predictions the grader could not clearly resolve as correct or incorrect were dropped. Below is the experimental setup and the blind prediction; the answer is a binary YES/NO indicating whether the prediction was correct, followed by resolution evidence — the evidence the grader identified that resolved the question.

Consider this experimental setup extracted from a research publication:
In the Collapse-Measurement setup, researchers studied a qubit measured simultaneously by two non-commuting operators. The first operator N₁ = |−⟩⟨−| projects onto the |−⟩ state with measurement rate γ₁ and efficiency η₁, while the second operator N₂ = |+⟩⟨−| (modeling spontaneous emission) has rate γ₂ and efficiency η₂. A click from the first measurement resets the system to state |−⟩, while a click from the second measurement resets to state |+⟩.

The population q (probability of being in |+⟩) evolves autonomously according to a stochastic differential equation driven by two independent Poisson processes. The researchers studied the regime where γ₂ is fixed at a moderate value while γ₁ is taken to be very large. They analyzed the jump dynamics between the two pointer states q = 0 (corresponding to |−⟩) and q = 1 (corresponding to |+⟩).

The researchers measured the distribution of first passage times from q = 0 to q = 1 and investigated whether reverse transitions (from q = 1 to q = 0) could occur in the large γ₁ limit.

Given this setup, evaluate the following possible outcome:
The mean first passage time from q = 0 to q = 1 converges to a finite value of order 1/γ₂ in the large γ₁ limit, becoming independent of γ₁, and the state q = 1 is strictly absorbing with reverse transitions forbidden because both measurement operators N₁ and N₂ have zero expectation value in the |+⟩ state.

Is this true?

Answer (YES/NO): YES